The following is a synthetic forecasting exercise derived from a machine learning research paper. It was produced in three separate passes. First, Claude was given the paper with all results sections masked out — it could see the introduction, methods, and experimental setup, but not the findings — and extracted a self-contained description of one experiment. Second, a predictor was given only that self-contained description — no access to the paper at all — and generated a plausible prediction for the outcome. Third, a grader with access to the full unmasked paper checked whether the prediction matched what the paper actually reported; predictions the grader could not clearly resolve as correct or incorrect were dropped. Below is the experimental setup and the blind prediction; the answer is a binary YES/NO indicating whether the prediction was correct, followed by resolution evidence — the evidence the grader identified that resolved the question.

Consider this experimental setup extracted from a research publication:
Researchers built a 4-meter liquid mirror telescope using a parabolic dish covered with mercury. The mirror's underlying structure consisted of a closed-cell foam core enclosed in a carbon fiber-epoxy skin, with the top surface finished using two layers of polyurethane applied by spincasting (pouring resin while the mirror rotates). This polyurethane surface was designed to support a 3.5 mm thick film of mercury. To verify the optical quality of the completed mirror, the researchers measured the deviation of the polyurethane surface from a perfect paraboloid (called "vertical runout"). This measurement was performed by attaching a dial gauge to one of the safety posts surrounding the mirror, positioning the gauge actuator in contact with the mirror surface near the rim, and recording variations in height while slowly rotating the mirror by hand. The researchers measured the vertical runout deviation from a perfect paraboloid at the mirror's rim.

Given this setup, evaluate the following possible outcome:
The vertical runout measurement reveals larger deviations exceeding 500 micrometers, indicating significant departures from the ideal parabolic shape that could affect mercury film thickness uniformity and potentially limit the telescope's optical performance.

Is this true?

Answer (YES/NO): NO